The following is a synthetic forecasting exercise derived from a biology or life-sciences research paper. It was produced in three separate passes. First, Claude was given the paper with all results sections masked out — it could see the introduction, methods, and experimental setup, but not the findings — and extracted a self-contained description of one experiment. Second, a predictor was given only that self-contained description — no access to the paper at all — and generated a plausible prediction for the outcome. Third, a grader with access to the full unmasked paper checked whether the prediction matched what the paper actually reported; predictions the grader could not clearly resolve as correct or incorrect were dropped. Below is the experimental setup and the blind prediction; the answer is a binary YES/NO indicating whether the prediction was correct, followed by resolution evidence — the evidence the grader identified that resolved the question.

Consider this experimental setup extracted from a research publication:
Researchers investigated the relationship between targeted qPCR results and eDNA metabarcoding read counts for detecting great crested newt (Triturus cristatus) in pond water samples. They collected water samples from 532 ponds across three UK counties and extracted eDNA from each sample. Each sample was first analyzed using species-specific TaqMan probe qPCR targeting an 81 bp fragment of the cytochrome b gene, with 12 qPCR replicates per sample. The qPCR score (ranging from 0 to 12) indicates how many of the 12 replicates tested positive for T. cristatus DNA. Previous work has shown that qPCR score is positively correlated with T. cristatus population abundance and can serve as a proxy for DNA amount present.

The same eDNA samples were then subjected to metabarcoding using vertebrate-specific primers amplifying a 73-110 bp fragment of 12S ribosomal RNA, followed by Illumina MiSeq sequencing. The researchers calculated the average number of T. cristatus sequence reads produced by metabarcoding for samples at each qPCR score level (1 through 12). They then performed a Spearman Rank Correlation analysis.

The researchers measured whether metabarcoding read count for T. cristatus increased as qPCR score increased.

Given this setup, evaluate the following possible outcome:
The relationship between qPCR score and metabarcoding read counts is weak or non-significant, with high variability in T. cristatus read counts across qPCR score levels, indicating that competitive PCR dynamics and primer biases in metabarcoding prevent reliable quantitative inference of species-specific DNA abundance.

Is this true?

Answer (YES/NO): NO